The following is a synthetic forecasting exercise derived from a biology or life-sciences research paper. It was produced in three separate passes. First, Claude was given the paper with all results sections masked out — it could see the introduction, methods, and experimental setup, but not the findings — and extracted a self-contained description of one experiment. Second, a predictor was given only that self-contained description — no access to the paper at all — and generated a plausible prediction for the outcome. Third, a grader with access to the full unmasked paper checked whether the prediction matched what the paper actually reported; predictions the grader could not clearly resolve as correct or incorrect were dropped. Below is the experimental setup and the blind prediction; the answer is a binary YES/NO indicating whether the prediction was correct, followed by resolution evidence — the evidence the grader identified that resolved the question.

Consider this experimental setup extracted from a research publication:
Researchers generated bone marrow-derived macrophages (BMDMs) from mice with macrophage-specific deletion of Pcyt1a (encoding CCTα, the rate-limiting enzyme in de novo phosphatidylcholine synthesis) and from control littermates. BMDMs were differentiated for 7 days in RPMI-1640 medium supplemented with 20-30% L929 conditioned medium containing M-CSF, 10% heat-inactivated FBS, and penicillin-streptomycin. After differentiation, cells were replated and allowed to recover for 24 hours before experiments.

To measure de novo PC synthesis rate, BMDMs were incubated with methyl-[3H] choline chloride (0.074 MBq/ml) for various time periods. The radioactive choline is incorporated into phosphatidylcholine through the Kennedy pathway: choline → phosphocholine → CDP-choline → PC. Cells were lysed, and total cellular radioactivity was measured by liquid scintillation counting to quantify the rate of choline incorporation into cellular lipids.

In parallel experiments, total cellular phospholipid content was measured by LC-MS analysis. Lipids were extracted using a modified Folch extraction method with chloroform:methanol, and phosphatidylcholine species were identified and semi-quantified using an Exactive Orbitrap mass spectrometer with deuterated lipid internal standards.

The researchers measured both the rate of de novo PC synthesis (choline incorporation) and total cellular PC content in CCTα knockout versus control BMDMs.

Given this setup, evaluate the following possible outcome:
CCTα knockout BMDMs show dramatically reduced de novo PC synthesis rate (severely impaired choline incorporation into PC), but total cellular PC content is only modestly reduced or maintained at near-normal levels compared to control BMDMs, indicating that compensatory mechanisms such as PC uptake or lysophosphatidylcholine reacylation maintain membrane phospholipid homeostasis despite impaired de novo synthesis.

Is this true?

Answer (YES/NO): NO